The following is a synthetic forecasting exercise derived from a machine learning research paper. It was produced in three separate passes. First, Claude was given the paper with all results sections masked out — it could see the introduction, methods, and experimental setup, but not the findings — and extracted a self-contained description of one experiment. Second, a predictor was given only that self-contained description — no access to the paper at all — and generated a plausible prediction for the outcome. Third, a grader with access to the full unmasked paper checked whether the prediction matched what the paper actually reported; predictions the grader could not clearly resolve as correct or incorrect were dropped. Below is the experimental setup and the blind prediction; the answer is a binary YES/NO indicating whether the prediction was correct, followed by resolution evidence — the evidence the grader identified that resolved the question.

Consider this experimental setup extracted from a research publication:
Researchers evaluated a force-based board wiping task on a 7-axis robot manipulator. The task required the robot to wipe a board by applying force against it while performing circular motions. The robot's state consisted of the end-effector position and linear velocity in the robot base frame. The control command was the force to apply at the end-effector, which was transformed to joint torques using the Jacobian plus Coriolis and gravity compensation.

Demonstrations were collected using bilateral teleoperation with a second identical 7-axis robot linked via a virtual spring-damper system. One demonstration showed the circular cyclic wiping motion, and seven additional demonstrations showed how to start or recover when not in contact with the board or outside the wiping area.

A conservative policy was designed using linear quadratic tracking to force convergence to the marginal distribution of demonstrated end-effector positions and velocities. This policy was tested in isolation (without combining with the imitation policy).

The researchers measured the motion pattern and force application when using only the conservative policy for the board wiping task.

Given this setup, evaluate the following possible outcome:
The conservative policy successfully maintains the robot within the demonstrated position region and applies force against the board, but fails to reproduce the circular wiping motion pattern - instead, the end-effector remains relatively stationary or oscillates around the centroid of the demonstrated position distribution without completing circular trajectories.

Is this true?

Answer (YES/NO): NO